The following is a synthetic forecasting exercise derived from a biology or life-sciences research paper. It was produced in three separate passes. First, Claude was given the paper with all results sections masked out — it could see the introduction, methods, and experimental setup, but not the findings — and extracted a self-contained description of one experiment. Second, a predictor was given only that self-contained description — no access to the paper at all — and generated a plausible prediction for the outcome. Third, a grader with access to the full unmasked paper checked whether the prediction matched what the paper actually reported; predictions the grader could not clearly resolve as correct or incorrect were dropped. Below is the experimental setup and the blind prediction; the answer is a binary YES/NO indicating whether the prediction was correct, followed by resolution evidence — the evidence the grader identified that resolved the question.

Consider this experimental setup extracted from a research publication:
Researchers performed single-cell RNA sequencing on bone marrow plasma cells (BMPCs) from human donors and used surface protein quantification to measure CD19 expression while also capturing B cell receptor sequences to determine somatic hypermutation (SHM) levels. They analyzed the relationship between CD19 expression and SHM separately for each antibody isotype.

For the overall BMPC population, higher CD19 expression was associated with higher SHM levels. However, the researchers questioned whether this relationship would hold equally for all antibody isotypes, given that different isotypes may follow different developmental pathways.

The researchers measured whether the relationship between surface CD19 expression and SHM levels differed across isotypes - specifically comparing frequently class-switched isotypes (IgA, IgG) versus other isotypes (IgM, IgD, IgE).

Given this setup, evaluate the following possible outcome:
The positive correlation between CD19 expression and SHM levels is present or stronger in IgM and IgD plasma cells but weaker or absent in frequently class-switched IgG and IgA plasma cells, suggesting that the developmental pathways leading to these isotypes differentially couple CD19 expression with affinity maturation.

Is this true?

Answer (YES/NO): NO